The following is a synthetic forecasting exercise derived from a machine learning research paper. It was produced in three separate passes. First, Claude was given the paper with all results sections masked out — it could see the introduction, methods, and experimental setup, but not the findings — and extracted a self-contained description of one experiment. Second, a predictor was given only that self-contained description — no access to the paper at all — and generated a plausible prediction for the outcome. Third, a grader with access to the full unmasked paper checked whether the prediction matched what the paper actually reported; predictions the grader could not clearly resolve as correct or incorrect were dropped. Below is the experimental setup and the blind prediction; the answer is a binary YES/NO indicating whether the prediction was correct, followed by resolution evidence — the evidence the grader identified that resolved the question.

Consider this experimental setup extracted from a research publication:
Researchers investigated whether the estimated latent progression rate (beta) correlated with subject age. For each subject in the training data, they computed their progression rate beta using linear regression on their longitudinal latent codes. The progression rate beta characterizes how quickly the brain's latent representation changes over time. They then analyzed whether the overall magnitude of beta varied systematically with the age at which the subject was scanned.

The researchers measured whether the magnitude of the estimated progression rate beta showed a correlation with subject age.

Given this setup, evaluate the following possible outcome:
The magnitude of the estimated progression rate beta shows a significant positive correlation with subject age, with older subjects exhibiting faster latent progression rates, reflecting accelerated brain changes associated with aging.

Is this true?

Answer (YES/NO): NO